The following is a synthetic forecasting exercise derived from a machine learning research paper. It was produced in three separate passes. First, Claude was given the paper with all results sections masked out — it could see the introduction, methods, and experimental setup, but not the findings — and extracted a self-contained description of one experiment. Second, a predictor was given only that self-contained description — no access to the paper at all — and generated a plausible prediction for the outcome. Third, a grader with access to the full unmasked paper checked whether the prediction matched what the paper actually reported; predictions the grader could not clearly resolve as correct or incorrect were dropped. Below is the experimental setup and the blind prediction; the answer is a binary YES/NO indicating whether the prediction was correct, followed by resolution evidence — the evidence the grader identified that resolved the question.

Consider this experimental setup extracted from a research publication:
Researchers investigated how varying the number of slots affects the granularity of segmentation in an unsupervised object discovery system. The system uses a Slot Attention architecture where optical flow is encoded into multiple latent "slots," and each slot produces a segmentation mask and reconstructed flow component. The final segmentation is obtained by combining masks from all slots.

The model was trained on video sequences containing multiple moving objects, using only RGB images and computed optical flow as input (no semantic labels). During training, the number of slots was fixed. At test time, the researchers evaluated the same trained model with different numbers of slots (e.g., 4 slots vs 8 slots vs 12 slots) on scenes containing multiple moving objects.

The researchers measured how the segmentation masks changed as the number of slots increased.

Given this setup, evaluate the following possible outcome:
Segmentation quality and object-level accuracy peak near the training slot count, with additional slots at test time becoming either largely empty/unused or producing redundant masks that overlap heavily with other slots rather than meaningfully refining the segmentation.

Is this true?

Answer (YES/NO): NO